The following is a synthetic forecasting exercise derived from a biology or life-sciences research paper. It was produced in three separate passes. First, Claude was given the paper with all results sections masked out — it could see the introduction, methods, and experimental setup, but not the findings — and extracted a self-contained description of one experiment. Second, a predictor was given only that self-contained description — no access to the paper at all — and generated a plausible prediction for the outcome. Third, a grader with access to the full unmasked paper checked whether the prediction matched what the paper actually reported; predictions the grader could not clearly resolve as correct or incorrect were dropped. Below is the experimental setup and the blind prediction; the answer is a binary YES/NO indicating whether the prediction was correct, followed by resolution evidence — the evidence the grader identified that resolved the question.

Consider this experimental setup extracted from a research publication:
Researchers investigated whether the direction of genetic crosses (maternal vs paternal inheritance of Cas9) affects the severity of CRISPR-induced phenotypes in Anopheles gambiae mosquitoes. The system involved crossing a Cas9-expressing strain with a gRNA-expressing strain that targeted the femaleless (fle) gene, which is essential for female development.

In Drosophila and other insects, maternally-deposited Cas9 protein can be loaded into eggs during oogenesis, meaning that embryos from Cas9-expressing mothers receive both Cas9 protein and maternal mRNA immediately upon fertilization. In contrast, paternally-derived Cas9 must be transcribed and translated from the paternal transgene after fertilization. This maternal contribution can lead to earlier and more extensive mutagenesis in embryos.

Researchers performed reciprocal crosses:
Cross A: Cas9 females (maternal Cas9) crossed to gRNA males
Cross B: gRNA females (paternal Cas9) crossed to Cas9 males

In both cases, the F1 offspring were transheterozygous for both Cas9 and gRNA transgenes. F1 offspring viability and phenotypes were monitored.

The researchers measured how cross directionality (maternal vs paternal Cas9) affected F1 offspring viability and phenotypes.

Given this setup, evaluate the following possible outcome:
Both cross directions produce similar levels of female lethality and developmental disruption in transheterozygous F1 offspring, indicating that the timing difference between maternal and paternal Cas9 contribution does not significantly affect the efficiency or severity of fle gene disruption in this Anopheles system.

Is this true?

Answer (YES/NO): NO